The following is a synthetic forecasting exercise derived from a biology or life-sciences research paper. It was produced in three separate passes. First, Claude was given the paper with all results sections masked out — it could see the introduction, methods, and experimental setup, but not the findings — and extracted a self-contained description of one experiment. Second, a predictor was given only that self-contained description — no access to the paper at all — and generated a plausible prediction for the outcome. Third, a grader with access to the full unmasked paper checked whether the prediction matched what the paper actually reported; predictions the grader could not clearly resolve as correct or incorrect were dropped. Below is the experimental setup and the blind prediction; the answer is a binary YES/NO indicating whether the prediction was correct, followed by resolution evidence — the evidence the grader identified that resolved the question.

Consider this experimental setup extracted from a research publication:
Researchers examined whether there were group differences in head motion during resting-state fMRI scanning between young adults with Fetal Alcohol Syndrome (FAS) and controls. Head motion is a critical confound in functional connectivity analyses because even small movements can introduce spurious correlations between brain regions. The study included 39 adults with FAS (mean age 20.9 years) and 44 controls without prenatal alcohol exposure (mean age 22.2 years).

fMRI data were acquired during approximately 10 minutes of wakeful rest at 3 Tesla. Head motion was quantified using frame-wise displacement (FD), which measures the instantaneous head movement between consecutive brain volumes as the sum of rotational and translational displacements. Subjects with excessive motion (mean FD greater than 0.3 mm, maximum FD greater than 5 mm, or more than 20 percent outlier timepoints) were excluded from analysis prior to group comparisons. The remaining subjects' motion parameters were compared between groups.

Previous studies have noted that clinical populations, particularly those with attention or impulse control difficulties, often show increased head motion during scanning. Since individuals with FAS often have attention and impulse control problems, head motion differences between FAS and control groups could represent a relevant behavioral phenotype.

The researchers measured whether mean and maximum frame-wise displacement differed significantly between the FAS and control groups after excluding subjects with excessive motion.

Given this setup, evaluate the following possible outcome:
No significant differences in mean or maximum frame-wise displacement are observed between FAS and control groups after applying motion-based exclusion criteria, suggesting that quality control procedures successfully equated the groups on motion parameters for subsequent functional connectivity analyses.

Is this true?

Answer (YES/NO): YES